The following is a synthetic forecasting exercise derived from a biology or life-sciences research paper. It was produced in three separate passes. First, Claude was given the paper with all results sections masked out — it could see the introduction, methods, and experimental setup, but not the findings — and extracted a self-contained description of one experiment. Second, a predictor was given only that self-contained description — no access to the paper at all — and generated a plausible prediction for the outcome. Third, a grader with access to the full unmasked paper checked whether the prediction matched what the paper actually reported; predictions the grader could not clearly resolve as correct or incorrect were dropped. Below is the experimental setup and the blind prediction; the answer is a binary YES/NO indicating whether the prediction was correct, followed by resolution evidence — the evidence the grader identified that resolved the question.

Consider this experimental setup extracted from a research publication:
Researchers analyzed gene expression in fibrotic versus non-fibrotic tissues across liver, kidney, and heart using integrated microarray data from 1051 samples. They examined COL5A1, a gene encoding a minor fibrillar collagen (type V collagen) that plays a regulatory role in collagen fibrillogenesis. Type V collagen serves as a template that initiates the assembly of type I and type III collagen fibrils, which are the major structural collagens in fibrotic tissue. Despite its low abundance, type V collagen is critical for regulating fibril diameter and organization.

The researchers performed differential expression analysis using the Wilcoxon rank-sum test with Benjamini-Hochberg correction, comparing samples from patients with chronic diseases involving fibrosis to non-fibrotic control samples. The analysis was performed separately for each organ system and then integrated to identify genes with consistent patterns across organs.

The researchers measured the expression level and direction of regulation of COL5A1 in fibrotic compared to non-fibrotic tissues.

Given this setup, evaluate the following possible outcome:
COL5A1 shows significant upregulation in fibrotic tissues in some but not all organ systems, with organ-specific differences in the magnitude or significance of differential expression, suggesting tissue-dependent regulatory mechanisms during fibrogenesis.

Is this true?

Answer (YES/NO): NO